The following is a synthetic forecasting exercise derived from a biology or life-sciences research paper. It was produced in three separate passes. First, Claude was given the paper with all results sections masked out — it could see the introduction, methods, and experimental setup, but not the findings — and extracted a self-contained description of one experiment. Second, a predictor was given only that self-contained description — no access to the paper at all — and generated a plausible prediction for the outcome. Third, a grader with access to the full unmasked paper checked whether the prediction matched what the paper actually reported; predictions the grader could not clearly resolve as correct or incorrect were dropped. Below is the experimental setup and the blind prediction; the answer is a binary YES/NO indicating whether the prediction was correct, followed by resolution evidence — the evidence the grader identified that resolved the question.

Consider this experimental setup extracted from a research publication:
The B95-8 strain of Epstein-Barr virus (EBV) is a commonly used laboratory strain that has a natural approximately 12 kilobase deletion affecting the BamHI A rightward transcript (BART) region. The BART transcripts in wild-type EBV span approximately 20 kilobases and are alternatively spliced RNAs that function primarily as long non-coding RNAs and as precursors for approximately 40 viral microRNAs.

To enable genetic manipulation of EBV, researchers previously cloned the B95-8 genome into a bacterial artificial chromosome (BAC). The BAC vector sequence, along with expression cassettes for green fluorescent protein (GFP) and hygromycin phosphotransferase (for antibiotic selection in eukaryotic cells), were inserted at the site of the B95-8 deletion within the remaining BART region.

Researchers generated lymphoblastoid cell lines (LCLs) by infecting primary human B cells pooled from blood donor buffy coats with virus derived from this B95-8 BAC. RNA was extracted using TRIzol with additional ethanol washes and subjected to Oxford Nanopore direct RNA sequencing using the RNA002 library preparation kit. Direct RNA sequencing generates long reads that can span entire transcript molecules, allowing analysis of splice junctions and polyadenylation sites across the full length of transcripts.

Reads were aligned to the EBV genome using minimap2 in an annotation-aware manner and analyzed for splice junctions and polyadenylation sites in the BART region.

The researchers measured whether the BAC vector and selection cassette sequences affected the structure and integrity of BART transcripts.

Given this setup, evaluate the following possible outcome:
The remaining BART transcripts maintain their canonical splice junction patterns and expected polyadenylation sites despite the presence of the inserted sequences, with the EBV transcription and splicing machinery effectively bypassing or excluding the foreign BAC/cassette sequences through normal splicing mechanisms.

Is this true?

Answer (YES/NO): NO